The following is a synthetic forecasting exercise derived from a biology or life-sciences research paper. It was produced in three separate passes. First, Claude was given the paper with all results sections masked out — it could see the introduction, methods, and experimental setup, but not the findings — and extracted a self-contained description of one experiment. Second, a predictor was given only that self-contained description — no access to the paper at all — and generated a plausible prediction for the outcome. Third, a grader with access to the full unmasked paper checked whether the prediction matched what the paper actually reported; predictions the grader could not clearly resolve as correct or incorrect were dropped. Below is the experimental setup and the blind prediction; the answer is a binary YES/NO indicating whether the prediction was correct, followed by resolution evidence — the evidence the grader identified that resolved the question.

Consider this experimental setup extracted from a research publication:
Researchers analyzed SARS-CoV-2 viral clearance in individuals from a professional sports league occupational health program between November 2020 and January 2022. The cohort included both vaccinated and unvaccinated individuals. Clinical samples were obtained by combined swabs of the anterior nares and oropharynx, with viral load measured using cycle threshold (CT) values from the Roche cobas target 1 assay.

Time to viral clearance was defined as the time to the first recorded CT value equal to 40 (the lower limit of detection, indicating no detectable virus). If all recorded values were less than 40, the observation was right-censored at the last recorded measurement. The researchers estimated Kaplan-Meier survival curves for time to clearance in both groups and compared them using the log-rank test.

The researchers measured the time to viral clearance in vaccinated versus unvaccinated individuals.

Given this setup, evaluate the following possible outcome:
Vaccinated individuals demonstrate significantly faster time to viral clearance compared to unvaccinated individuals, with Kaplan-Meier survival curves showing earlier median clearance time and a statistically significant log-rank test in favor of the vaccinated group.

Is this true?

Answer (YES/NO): NO